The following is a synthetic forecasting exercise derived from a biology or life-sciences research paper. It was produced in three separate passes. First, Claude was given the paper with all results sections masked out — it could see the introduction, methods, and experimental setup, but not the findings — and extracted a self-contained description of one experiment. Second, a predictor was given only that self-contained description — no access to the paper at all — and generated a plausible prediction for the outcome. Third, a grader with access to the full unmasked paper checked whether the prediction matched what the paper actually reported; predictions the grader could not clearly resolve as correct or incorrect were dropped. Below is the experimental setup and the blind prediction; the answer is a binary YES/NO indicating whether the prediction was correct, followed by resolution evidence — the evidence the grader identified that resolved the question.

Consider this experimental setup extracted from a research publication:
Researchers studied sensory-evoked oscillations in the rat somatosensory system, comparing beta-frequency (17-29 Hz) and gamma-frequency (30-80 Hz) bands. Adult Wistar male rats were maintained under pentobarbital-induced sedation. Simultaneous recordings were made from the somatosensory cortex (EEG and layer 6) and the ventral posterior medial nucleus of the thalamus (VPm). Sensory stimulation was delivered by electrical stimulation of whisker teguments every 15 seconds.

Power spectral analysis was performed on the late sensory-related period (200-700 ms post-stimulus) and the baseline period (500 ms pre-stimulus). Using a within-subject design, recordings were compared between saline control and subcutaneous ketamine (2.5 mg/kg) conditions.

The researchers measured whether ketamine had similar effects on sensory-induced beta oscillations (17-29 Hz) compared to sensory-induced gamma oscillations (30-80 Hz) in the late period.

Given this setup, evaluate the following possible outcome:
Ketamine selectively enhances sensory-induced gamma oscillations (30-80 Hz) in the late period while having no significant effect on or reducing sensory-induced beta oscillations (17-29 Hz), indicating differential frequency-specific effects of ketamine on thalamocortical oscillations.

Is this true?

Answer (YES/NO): NO